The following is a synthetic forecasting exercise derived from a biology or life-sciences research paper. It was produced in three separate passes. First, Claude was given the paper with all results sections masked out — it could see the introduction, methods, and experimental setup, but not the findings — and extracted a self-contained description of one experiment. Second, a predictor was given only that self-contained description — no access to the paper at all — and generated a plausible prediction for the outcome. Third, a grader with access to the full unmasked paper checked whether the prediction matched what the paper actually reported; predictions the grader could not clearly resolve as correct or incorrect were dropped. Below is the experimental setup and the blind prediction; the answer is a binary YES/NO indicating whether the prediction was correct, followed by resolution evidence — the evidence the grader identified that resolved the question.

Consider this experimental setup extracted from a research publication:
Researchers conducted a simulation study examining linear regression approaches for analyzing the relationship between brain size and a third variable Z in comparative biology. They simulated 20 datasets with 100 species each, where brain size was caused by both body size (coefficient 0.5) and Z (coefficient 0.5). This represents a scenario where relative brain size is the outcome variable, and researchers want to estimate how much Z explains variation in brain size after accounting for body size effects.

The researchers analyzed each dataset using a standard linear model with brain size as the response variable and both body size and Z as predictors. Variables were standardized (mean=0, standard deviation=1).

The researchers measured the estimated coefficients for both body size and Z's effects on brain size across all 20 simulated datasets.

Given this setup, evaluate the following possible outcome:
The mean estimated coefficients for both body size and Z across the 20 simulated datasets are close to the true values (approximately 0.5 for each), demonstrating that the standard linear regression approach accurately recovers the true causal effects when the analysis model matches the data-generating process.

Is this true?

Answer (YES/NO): YES